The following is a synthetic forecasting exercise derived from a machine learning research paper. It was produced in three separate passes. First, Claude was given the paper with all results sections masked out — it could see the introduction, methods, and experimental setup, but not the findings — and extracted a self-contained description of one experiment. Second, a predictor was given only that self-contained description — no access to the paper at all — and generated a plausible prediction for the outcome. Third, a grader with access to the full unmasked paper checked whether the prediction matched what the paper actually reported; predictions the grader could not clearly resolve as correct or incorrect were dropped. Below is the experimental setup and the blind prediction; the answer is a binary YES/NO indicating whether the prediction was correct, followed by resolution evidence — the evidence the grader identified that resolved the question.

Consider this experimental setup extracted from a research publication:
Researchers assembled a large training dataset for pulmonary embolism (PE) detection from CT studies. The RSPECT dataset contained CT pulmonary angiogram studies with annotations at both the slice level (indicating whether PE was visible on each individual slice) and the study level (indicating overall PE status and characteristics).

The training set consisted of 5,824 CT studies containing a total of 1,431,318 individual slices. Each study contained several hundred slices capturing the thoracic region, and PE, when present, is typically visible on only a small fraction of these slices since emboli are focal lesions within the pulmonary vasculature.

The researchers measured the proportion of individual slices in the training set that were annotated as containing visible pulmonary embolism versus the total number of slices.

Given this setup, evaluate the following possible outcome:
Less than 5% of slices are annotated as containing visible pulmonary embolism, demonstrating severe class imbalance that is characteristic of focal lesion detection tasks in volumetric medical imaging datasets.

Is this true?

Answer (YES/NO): NO